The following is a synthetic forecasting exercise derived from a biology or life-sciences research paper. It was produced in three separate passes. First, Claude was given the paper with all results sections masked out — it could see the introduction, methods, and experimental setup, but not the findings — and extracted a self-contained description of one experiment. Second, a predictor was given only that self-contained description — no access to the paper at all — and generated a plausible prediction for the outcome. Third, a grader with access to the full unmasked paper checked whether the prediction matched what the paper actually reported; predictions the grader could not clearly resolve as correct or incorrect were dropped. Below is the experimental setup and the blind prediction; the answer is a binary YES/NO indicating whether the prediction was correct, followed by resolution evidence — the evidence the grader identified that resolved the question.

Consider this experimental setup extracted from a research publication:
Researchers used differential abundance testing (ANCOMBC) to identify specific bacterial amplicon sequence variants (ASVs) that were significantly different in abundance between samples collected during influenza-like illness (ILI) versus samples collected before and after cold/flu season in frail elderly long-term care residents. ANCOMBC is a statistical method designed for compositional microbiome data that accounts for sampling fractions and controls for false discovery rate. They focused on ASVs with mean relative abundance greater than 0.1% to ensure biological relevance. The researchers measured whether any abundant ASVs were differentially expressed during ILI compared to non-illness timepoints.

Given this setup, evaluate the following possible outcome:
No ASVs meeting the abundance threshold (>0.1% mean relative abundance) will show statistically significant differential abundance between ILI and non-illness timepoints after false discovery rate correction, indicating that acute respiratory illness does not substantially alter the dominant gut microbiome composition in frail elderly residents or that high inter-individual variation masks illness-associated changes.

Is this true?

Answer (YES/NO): YES